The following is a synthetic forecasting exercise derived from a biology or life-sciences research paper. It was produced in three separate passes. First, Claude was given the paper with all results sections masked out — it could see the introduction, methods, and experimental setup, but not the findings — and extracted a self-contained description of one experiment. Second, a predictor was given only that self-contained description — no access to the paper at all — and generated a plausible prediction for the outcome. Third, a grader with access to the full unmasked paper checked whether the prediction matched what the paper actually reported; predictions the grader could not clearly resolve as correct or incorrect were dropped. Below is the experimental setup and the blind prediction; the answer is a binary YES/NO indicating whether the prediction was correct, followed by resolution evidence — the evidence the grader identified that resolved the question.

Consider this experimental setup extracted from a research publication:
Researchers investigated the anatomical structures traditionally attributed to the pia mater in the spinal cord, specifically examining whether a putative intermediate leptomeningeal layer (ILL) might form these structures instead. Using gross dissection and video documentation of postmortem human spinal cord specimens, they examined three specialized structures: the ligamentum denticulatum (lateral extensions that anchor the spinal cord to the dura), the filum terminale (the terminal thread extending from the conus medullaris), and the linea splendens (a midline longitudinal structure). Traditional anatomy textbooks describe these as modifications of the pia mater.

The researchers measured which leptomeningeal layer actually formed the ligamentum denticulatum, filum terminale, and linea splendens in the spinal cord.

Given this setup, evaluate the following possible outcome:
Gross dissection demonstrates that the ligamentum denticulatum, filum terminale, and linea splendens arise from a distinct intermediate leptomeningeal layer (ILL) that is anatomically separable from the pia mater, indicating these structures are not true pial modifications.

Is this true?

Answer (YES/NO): YES